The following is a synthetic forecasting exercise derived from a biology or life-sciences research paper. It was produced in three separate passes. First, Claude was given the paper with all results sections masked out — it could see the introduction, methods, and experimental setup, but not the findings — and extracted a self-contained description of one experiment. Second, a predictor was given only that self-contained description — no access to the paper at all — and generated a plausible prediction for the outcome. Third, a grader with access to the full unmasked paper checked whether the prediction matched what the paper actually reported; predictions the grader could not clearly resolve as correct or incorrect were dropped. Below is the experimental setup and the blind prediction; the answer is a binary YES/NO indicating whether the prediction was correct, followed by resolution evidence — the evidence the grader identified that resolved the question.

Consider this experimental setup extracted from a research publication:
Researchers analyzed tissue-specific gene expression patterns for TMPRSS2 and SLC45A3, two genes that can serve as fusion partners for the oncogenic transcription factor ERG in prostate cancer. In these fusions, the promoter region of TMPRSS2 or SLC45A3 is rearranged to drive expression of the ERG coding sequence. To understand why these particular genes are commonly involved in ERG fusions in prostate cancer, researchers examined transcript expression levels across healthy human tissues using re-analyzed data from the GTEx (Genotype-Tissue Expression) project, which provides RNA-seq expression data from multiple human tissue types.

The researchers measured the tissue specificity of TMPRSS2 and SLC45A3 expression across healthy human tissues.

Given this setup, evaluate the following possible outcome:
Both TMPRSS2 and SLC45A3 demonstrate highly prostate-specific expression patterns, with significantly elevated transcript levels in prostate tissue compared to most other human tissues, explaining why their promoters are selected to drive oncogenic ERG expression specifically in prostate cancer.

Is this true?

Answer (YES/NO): YES